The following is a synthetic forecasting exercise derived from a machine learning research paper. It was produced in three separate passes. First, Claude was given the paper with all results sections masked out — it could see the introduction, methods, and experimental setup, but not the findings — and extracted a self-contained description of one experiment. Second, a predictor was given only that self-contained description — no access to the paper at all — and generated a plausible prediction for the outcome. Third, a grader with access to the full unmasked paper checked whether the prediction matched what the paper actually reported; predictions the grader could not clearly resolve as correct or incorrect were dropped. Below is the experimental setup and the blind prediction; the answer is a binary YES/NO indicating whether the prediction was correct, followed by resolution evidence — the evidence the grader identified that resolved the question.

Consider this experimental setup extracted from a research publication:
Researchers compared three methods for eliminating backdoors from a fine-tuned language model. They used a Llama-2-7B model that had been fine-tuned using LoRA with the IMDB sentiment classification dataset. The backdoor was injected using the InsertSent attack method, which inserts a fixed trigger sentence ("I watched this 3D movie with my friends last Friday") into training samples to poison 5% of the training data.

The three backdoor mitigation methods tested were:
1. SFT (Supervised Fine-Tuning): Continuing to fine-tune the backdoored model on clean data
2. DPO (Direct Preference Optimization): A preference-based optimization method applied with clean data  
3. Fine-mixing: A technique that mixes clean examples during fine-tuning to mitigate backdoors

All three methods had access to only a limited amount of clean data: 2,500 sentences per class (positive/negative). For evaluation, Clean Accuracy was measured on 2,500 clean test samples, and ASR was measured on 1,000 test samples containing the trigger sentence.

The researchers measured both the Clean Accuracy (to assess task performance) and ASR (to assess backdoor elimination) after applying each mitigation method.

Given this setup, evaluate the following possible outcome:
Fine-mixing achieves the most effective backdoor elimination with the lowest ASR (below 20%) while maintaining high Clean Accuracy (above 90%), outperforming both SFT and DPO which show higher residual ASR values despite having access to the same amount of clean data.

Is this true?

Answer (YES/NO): NO